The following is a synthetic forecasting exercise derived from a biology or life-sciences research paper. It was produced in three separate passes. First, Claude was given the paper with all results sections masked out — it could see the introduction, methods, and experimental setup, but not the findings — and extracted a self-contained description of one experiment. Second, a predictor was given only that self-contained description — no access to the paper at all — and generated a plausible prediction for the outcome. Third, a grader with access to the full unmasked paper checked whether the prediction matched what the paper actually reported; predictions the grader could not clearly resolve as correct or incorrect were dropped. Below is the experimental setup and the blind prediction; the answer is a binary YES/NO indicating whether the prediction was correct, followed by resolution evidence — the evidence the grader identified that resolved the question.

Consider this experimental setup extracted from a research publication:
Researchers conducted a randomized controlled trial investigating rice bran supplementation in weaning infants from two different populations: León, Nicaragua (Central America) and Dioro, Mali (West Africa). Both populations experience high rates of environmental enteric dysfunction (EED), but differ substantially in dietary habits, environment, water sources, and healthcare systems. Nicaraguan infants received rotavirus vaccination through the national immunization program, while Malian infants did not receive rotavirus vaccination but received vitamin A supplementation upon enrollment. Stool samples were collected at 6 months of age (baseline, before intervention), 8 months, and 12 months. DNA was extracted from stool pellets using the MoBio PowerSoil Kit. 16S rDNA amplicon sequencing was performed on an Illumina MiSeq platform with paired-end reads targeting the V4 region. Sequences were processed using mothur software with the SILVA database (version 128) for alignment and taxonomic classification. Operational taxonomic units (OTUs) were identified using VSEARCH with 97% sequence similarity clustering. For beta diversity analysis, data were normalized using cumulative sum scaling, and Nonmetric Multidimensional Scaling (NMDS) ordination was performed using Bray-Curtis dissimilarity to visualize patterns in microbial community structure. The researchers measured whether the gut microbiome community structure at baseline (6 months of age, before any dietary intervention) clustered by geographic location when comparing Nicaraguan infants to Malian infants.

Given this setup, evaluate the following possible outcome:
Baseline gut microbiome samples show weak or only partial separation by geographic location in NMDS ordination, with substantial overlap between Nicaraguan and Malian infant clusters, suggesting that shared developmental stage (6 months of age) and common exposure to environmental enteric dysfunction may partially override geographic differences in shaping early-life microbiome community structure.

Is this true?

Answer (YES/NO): NO